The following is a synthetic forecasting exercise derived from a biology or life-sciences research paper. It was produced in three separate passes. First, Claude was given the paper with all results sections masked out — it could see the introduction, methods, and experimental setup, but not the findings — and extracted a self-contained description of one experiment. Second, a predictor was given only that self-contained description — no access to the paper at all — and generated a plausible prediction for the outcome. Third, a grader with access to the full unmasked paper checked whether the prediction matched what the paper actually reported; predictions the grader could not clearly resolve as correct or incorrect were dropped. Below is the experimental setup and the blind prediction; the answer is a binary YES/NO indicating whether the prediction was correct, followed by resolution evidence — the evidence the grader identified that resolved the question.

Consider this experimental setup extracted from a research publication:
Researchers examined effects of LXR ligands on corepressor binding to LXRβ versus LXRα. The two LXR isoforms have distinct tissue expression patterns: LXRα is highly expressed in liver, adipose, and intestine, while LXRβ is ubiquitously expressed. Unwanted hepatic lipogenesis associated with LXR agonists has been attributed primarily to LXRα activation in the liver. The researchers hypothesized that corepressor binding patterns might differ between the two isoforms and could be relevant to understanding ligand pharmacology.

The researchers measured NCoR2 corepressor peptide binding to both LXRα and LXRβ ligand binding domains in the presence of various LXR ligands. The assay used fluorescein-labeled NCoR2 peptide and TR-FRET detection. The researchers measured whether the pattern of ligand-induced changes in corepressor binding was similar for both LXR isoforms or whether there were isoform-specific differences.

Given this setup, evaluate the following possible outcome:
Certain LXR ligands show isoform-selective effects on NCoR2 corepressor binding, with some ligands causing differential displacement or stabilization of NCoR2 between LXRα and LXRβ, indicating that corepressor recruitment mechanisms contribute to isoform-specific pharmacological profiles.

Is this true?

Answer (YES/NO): YES